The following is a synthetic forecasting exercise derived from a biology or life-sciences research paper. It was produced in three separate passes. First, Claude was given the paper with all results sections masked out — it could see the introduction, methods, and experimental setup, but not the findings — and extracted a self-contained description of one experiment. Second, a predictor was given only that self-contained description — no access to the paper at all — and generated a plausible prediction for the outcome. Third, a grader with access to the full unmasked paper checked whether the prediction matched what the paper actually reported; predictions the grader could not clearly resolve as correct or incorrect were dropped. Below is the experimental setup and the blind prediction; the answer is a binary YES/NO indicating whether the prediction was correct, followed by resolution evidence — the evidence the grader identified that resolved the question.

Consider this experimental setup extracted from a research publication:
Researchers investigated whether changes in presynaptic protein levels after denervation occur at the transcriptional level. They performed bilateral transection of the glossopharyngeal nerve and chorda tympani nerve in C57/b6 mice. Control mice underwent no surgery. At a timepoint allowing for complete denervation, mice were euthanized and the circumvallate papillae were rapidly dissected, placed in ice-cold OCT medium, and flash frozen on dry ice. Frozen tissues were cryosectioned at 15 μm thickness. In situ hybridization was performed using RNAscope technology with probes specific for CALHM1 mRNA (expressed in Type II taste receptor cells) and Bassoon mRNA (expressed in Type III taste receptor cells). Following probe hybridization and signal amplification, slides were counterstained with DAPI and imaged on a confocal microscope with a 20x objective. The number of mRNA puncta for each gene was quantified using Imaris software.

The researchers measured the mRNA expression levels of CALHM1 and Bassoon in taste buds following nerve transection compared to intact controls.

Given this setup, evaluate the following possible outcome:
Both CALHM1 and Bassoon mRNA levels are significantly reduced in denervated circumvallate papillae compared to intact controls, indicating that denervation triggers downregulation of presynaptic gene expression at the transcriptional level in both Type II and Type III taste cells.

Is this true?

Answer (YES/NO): YES